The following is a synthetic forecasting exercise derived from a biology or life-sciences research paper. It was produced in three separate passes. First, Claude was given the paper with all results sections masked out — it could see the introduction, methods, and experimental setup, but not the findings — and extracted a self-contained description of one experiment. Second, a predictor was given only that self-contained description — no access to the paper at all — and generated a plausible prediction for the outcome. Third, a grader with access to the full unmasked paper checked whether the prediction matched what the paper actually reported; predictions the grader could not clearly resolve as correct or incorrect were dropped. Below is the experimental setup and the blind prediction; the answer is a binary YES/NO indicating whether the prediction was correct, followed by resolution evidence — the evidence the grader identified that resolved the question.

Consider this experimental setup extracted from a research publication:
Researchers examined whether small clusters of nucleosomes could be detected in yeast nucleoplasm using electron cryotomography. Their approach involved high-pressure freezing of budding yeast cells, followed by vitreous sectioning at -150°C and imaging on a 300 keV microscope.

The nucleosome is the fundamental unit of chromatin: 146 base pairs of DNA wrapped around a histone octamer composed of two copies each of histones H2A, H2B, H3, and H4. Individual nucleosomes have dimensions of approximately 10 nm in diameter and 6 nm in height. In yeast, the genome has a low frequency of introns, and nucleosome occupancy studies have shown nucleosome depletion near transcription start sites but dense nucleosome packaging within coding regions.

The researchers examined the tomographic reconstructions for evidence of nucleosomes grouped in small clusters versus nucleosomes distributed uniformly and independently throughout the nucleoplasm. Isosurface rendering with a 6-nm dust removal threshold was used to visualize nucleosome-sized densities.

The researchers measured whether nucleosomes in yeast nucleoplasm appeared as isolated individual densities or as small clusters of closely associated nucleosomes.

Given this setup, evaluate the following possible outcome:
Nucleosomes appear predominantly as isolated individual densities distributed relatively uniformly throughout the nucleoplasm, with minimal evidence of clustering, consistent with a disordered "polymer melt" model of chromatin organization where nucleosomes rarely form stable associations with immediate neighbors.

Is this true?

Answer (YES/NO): NO